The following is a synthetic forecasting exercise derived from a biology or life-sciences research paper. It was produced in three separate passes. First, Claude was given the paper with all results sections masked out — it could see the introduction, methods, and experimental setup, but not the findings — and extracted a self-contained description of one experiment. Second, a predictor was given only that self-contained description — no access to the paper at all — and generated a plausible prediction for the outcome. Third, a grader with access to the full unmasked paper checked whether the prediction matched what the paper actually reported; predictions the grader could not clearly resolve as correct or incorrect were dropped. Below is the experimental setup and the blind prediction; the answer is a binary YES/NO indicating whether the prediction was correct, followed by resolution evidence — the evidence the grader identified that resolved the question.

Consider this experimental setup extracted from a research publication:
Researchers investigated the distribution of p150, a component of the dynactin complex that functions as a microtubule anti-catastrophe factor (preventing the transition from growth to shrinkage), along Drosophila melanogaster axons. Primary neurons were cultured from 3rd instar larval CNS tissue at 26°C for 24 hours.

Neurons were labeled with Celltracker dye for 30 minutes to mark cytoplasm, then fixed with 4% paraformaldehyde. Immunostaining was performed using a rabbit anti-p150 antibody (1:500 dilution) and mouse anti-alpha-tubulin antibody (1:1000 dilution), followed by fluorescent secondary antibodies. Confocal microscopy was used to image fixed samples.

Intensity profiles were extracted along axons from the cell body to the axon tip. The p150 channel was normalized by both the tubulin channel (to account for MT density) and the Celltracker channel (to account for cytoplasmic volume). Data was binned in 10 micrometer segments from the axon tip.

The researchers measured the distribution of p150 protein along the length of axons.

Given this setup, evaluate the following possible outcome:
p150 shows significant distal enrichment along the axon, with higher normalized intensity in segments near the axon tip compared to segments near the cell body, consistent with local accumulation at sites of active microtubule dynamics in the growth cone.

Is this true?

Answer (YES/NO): YES